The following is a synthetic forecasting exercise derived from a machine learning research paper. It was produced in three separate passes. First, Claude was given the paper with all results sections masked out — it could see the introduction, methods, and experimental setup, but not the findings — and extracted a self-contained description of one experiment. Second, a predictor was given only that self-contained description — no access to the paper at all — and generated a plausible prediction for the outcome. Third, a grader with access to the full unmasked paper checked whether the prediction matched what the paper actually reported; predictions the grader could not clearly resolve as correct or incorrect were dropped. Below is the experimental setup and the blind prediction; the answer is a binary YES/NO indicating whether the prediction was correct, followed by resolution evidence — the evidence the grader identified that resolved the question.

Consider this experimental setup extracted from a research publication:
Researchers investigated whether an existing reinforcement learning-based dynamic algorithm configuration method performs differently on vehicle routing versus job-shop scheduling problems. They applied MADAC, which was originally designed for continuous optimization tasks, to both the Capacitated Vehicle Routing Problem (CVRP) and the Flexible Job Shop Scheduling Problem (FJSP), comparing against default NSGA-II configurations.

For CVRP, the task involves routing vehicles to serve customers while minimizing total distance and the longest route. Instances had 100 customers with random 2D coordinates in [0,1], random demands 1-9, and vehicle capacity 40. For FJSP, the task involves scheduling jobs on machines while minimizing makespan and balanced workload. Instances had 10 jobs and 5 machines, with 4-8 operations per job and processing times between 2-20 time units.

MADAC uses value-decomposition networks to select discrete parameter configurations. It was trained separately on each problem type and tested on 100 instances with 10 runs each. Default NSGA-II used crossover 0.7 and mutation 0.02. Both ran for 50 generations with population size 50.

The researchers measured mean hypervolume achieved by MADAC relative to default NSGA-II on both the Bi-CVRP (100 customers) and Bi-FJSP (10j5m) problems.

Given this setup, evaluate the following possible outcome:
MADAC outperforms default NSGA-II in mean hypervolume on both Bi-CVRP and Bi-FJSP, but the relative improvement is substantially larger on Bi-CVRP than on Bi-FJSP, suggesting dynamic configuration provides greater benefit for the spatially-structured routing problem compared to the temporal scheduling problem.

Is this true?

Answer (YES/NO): NO